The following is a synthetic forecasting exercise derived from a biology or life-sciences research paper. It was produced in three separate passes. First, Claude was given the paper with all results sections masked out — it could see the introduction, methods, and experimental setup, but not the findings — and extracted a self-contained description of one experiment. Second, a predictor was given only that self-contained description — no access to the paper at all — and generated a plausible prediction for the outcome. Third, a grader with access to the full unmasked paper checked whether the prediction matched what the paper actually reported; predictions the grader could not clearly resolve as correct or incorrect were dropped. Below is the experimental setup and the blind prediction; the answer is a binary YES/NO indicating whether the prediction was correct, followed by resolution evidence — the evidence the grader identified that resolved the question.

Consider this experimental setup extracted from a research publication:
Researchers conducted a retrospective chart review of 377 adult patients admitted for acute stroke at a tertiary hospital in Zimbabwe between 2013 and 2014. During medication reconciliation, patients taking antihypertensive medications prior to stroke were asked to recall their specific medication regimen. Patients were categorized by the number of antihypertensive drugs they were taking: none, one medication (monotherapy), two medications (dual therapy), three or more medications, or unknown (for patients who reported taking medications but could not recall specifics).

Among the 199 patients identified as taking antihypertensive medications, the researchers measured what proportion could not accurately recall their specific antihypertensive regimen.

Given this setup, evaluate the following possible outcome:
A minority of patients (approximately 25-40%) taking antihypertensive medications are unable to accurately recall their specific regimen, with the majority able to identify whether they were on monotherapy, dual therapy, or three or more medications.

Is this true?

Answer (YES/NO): YES